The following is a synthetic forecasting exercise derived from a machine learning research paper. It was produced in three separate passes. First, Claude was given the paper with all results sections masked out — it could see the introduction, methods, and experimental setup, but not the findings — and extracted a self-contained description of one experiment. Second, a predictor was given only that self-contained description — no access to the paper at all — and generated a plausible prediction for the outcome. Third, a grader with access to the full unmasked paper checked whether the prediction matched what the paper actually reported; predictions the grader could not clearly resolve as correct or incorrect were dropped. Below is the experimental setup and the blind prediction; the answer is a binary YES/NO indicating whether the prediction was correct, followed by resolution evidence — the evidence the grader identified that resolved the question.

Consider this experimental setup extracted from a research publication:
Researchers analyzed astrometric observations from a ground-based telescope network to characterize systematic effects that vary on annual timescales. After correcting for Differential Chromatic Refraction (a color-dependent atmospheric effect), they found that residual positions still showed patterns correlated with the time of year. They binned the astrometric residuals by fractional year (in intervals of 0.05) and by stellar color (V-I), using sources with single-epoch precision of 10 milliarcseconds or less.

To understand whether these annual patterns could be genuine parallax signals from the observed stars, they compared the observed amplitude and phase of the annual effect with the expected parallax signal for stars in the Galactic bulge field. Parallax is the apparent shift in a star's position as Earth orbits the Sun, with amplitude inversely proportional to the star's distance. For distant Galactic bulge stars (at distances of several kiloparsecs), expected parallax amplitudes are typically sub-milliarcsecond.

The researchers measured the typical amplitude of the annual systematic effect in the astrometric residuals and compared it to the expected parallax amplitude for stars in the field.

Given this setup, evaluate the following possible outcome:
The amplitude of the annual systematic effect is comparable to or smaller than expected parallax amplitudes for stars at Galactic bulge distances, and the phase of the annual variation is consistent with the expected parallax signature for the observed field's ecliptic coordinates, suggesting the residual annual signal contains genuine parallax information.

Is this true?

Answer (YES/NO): NO